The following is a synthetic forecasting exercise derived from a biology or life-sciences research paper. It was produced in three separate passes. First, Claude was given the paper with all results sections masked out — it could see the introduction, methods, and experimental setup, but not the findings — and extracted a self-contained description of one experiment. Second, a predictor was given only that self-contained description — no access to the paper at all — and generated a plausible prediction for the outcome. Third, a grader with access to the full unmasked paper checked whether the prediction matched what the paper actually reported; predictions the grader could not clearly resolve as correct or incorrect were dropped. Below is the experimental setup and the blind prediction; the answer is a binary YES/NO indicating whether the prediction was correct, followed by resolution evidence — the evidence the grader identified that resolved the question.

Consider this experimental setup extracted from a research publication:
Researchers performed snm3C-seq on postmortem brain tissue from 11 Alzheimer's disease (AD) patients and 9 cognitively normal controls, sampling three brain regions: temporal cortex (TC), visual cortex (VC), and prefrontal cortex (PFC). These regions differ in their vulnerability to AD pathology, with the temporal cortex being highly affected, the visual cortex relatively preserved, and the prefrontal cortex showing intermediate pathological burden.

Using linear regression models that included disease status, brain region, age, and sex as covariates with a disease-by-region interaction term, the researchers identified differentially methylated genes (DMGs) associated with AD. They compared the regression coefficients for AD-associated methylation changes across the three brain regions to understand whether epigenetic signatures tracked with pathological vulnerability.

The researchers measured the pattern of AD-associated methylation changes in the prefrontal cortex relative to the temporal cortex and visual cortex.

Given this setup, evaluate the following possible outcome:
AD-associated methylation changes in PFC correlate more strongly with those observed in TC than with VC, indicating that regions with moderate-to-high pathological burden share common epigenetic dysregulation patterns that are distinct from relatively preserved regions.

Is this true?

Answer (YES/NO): YES